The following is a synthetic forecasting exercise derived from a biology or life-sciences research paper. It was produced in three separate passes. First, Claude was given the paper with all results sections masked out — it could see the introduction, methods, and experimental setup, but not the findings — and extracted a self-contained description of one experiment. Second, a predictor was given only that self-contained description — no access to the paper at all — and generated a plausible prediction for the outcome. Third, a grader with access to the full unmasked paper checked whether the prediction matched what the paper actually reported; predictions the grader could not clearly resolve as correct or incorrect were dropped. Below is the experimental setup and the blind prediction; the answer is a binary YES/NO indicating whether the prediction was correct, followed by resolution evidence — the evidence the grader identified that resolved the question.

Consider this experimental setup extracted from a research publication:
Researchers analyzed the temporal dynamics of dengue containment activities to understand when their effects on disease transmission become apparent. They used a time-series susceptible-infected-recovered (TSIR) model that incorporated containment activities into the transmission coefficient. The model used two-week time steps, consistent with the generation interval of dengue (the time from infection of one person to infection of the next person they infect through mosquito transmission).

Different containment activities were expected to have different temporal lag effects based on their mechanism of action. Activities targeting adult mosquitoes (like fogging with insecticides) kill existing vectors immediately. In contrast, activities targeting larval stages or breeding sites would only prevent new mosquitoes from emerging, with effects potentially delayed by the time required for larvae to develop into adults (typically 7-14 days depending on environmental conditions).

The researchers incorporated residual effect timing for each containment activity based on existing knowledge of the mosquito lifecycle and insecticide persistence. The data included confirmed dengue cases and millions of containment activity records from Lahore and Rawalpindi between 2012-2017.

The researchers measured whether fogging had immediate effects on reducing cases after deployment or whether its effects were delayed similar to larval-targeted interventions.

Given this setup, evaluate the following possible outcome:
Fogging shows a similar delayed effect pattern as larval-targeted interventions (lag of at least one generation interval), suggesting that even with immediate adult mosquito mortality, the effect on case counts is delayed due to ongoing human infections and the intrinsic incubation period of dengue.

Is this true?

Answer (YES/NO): NO